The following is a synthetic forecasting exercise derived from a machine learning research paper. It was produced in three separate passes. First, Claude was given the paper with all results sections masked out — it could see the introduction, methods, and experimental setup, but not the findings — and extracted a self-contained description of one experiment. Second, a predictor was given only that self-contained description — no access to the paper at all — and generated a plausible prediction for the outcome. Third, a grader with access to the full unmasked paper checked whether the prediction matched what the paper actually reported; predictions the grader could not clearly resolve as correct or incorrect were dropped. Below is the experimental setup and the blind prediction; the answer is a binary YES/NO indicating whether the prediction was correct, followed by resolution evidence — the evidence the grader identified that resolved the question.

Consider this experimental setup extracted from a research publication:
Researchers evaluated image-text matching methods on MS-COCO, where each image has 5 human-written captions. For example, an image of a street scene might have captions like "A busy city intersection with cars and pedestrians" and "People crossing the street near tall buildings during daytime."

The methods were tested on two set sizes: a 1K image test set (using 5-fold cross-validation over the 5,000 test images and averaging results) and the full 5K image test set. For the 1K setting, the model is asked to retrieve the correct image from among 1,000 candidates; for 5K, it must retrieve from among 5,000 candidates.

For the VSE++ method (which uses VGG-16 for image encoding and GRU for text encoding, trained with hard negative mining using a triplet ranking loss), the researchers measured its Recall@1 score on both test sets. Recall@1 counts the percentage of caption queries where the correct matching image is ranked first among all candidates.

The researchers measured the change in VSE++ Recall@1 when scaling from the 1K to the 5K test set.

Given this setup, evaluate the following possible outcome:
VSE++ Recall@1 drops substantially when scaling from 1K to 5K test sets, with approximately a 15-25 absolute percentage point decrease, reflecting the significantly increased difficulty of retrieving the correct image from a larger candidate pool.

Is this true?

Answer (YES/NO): YES